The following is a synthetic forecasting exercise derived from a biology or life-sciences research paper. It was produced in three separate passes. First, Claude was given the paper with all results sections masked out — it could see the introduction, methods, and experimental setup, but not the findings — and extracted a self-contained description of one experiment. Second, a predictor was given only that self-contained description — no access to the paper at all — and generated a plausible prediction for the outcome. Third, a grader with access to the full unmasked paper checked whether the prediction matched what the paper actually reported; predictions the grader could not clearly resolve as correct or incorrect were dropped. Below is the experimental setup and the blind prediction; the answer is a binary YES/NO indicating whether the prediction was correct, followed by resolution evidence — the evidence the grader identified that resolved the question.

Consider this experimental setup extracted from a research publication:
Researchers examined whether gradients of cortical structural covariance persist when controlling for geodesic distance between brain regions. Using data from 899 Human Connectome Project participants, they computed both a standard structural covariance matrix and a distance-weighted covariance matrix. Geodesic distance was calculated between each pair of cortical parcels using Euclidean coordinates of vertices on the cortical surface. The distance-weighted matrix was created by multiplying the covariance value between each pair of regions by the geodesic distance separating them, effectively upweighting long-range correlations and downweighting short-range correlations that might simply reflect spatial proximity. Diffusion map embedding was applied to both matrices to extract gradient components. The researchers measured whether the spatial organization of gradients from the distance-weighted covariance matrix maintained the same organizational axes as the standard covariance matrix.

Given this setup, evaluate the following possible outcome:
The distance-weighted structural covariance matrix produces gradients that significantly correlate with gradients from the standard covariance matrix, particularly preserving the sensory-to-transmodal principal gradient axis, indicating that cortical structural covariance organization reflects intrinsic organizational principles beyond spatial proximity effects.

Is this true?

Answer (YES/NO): YES